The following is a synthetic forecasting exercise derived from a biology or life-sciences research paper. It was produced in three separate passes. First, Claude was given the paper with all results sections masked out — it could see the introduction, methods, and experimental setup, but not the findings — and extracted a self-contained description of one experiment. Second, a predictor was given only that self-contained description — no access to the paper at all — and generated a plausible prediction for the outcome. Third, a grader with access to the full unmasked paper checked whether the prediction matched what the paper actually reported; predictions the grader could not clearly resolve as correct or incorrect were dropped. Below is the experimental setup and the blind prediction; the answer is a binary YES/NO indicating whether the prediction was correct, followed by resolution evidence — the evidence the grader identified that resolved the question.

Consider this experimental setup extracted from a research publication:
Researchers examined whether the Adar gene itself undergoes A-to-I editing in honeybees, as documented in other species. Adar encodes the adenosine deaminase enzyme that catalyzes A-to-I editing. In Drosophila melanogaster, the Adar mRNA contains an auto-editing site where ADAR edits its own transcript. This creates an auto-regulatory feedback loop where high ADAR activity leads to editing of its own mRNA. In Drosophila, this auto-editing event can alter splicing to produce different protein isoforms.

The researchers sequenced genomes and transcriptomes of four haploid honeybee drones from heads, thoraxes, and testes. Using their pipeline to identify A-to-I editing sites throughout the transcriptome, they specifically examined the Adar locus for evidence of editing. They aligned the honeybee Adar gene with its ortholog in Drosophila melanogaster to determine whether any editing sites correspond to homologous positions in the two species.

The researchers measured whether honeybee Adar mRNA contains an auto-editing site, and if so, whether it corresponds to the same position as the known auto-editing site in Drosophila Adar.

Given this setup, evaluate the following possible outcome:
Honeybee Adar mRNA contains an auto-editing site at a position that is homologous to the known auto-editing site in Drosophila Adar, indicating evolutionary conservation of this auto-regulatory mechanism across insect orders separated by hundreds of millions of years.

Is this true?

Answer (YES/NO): NO